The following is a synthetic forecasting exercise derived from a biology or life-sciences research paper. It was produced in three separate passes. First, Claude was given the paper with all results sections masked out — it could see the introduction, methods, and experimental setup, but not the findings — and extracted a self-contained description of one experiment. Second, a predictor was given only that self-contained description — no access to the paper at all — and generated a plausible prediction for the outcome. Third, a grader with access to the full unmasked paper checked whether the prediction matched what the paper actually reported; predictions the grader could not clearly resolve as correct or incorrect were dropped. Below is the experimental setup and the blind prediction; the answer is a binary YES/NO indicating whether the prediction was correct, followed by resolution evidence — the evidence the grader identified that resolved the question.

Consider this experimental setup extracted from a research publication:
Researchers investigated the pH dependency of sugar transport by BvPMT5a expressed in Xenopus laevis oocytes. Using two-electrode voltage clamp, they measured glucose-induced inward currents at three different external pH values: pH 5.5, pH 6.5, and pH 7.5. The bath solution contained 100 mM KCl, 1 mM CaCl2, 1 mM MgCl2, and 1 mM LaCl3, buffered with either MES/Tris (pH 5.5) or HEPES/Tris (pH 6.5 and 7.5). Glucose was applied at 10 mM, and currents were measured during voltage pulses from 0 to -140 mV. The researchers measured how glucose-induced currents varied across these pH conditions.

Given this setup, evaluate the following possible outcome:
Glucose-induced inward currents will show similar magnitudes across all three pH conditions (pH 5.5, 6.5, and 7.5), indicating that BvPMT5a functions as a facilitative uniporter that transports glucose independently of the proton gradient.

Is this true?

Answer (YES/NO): NO